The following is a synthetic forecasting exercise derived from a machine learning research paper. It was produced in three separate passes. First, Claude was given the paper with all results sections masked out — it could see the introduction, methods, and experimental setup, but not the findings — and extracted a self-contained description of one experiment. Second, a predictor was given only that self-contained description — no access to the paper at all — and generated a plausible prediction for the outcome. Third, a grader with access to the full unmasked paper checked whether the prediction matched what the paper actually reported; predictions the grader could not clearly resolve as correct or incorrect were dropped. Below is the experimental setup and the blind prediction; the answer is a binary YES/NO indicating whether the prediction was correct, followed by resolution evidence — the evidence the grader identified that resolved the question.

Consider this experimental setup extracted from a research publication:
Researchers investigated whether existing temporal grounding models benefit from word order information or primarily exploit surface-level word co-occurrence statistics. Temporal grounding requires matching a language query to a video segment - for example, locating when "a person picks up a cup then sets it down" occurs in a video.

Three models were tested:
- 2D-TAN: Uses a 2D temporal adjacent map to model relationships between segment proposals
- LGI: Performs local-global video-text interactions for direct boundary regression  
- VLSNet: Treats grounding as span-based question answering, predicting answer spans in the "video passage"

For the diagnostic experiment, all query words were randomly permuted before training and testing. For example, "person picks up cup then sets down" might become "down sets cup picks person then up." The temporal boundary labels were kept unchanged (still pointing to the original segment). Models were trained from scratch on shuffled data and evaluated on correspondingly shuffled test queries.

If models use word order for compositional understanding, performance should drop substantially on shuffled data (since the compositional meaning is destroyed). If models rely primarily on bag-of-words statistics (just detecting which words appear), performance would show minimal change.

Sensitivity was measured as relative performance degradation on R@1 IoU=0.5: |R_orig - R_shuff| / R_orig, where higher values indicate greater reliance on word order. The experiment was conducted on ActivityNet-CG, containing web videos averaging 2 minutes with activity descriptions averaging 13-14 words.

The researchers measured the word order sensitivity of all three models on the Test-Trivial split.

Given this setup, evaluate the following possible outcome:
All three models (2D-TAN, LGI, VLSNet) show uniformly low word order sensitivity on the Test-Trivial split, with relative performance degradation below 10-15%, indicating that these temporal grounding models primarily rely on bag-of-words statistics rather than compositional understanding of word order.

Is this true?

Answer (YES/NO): YES